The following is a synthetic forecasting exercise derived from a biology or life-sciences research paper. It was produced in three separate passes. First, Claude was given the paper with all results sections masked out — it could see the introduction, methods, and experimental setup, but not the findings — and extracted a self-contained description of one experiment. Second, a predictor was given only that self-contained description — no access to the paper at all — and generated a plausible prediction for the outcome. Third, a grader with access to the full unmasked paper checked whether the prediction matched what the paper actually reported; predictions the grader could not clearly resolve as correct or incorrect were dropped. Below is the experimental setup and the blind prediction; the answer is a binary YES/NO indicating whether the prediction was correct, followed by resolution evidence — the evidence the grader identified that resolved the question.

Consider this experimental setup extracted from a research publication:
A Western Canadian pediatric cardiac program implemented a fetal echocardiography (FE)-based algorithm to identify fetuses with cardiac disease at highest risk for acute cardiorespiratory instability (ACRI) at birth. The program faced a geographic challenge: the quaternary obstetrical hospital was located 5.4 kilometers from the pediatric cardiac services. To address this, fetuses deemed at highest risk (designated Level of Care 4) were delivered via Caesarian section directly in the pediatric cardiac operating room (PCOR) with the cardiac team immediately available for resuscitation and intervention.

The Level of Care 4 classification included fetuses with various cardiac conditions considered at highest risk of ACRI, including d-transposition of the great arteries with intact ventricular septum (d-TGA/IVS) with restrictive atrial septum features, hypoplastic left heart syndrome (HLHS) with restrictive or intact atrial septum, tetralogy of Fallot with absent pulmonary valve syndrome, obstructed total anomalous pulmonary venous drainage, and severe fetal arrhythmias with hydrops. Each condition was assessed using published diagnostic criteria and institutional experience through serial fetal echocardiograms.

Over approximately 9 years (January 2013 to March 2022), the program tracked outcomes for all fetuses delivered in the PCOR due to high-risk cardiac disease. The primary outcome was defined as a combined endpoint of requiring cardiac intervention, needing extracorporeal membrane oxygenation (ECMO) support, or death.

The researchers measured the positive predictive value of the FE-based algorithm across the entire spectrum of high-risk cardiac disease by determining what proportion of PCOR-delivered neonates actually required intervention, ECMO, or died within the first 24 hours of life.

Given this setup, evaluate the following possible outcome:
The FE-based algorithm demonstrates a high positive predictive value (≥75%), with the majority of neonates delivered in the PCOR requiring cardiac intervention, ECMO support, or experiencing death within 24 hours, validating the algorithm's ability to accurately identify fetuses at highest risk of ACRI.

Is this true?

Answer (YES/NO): NO